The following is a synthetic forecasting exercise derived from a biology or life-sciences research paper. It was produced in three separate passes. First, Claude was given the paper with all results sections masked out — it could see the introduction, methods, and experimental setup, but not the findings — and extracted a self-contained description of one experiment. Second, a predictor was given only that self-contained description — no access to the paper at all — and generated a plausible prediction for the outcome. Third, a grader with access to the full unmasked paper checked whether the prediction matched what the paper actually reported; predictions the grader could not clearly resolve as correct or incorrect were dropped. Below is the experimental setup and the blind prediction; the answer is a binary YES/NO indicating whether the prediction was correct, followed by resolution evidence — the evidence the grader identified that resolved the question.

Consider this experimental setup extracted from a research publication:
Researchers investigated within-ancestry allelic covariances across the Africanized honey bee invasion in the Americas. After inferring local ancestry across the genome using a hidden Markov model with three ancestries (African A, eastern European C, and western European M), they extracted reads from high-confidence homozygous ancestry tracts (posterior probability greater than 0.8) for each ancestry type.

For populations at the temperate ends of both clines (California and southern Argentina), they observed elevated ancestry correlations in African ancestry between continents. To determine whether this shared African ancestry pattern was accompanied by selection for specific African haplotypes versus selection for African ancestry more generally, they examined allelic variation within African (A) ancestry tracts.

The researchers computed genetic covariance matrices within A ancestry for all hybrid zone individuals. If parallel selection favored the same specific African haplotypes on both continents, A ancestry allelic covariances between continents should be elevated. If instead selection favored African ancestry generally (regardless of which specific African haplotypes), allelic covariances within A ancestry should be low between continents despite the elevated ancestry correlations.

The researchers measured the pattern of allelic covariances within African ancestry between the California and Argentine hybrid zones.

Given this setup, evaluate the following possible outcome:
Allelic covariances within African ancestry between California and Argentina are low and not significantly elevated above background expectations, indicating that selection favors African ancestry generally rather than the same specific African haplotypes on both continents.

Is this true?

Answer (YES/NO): YES